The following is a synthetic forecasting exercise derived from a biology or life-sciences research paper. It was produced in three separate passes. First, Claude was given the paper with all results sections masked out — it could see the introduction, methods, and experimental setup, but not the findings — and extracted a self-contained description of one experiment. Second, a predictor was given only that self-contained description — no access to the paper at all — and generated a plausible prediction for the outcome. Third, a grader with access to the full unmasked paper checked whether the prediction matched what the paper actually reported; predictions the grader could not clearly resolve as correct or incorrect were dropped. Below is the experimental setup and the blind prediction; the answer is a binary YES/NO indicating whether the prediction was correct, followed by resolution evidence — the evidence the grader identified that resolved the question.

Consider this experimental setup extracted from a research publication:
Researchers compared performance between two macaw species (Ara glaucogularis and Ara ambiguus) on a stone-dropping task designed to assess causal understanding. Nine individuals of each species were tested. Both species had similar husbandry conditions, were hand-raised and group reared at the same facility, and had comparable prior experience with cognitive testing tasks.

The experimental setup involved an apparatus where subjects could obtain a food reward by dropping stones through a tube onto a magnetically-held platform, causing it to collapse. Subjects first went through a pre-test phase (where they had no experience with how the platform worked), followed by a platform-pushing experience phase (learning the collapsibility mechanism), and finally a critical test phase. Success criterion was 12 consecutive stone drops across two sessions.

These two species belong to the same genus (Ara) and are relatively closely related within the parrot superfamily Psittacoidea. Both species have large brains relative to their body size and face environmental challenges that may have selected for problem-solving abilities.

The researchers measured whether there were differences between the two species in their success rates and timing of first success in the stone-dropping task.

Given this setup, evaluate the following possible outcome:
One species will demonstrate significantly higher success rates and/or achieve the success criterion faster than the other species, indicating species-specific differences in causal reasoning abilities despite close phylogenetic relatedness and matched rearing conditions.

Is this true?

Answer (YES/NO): YES